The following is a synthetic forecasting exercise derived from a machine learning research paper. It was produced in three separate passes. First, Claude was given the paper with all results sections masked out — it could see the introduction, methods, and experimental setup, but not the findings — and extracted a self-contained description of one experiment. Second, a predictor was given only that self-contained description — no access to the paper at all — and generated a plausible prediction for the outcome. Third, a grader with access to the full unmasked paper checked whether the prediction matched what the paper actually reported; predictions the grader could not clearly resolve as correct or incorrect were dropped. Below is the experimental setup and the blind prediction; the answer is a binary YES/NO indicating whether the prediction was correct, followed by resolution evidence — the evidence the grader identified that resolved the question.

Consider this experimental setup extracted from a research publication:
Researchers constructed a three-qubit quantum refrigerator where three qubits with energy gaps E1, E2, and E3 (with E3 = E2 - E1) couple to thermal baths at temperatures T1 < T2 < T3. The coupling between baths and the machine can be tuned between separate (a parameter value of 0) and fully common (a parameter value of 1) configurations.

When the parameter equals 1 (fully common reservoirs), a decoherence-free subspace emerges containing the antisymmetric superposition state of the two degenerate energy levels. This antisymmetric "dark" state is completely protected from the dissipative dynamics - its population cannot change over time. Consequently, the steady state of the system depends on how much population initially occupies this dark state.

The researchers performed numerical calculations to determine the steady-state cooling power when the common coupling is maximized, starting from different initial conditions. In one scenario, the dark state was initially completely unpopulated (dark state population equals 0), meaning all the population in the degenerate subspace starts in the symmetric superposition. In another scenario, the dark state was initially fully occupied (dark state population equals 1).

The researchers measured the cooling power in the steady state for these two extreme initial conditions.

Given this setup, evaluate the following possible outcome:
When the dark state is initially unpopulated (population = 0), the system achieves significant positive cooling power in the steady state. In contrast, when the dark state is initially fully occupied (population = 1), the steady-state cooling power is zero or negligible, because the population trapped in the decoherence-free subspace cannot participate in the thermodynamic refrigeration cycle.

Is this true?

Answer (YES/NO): YES